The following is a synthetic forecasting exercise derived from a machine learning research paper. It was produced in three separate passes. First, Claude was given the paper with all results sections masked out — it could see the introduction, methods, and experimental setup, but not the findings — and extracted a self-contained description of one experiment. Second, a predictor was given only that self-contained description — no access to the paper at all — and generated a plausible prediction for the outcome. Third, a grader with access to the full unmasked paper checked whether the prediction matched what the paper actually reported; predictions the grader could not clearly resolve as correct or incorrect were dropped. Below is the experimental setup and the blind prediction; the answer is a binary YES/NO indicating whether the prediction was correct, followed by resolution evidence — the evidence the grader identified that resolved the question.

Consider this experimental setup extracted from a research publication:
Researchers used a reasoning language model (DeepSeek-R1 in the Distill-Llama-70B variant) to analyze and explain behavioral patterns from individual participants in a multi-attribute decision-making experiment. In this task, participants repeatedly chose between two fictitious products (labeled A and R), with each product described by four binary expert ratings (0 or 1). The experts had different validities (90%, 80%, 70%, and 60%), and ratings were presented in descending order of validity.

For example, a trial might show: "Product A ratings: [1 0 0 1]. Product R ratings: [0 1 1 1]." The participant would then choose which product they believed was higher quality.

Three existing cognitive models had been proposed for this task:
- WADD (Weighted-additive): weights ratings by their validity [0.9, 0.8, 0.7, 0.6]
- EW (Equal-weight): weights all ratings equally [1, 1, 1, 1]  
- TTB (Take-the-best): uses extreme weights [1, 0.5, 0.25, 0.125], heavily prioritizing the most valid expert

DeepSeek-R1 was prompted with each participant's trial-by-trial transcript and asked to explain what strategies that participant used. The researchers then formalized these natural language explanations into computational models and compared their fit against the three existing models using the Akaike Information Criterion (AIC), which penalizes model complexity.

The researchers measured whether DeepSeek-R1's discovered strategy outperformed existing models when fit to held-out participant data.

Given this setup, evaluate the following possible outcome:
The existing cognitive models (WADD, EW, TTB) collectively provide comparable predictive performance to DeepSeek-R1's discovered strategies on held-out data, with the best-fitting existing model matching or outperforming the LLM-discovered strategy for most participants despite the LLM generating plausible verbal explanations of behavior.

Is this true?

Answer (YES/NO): NO